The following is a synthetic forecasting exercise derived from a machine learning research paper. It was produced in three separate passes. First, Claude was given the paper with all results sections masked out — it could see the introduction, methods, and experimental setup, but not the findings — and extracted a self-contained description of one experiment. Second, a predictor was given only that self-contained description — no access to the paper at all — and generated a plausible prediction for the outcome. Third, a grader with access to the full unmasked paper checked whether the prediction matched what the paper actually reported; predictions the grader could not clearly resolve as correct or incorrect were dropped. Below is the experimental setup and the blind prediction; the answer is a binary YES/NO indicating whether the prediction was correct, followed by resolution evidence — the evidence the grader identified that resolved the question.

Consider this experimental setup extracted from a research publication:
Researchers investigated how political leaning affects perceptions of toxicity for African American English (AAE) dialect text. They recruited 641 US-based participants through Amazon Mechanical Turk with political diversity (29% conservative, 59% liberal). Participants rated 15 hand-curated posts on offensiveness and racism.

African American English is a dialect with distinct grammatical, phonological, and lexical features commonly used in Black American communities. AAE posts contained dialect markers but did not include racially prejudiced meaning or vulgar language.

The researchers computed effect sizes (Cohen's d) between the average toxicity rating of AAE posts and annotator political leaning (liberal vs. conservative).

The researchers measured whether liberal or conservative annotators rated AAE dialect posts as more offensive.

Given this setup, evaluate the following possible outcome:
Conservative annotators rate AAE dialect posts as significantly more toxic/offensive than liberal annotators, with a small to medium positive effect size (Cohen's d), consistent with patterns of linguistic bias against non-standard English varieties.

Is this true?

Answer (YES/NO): NO